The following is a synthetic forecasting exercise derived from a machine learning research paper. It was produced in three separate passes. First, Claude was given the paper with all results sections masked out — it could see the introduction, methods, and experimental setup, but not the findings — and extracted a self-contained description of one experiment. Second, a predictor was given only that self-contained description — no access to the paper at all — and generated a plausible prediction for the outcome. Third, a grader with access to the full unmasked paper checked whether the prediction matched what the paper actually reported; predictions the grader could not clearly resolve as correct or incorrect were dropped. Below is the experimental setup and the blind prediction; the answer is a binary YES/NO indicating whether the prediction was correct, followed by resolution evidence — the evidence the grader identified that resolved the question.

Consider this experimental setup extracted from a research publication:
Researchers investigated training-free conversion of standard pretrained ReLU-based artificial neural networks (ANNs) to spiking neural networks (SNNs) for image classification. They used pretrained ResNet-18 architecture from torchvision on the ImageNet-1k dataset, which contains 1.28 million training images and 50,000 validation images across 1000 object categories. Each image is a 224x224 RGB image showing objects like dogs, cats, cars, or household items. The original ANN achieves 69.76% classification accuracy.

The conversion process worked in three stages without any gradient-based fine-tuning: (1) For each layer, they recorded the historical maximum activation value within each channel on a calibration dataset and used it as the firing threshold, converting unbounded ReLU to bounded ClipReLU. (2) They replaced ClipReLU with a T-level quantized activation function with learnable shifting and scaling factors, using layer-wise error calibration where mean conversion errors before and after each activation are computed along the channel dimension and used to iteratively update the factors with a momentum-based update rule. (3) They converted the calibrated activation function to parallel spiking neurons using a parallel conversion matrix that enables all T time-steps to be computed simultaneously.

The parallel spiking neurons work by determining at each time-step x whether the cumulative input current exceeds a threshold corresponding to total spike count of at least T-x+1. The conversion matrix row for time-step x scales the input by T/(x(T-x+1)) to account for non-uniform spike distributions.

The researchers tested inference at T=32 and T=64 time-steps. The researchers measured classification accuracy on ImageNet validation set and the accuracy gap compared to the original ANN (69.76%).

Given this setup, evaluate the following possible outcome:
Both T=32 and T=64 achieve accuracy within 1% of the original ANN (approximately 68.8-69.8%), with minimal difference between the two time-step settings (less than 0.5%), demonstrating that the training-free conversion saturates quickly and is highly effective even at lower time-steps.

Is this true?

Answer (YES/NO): YES